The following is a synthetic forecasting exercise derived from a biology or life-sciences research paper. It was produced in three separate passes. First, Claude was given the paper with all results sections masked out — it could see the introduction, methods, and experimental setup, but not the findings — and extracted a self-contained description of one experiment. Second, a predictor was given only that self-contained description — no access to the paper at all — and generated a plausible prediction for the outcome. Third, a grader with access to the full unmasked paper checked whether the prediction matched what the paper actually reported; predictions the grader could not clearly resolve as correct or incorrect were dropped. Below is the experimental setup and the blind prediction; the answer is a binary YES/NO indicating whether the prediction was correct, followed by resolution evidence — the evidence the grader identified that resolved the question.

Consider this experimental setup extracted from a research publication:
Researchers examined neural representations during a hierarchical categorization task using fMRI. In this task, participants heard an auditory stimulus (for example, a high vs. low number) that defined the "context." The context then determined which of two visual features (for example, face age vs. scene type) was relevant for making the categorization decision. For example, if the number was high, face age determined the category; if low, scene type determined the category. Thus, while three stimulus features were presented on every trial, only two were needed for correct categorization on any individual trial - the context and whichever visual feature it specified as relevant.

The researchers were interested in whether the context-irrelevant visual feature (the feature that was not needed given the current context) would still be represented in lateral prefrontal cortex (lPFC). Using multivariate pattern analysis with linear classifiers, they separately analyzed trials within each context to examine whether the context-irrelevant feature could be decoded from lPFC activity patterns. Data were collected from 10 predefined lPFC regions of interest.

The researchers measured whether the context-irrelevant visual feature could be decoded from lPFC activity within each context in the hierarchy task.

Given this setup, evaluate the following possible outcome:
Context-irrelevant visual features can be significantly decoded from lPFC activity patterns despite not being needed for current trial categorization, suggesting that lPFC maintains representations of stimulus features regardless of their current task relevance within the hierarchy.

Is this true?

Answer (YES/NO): NO